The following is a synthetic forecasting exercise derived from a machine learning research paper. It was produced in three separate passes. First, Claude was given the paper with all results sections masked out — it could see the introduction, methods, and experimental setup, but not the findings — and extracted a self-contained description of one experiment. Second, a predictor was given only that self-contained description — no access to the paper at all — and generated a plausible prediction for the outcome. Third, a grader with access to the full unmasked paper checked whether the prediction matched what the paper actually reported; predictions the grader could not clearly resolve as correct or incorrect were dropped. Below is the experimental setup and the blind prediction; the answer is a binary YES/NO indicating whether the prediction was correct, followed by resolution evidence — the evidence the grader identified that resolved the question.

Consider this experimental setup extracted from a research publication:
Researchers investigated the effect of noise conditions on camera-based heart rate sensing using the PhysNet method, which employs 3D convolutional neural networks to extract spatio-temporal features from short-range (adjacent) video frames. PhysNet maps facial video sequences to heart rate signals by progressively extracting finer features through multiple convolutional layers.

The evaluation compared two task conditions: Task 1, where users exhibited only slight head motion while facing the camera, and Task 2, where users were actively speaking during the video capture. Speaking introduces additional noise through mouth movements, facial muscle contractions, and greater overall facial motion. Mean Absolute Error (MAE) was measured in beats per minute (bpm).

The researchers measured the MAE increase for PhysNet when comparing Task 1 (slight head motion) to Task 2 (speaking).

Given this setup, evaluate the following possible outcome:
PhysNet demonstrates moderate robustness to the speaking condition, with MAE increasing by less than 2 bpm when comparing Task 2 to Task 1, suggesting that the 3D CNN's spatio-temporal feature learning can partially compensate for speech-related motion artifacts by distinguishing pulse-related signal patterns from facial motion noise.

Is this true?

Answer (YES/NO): NO